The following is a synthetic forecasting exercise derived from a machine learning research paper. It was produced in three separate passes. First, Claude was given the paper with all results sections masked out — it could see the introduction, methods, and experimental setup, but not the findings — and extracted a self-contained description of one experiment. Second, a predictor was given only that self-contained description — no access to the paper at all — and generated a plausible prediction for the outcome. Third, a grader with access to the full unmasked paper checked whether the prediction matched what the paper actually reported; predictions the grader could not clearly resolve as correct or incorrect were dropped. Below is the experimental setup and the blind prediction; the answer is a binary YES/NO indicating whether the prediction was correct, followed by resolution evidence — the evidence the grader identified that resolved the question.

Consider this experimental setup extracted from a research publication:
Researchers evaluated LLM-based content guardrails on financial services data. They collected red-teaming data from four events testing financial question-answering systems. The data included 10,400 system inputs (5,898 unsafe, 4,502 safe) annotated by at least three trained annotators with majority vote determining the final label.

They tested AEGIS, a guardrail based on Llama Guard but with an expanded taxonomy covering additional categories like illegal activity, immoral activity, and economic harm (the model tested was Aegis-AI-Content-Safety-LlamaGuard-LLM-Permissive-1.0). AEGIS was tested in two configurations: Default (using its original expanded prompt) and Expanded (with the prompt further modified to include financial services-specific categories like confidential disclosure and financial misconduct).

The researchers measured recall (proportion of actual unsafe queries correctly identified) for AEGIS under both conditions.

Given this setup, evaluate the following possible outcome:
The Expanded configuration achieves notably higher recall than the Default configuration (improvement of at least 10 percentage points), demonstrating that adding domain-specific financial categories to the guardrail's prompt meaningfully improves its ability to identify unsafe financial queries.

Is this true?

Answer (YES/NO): NO